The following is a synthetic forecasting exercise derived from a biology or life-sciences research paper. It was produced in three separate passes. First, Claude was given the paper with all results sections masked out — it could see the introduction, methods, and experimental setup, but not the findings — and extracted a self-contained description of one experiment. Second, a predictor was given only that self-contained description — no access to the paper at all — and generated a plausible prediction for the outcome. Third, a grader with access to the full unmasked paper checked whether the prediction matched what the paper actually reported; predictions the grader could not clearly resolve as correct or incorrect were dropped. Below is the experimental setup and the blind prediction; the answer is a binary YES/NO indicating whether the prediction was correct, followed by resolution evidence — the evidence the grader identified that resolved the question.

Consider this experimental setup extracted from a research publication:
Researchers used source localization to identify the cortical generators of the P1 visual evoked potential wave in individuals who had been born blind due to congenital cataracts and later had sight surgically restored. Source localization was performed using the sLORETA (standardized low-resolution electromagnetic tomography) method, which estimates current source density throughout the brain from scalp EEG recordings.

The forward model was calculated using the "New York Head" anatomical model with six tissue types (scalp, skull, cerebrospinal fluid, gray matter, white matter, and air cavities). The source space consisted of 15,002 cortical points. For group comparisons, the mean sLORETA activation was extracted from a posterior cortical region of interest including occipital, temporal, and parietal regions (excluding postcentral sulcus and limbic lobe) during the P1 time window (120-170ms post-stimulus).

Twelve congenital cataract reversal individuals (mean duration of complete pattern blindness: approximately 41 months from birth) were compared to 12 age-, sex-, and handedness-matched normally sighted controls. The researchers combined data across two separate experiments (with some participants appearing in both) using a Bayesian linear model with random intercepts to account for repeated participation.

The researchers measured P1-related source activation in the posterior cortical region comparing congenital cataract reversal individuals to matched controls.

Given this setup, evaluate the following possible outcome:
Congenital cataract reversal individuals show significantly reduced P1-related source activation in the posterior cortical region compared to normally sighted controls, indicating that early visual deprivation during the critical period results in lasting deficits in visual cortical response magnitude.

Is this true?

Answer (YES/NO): YES